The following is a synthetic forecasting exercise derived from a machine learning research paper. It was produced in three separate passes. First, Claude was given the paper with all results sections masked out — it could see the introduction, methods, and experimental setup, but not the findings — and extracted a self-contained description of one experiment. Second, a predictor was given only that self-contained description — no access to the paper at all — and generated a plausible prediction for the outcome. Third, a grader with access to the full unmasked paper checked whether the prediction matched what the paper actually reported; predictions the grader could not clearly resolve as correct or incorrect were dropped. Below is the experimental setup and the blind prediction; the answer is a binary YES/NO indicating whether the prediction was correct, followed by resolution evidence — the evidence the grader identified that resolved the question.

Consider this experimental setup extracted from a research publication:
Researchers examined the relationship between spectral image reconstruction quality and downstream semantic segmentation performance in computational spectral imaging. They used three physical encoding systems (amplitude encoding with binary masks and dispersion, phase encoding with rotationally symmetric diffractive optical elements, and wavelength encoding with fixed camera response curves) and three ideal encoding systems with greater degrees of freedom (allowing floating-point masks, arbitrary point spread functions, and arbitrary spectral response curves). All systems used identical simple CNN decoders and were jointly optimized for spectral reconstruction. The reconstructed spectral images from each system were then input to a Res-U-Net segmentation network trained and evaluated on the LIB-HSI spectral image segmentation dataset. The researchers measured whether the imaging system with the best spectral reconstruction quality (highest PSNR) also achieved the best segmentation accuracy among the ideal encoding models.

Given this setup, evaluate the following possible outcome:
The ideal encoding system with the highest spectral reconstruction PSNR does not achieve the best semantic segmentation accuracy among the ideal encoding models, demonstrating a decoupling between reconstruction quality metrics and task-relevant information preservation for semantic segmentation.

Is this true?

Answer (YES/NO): YES